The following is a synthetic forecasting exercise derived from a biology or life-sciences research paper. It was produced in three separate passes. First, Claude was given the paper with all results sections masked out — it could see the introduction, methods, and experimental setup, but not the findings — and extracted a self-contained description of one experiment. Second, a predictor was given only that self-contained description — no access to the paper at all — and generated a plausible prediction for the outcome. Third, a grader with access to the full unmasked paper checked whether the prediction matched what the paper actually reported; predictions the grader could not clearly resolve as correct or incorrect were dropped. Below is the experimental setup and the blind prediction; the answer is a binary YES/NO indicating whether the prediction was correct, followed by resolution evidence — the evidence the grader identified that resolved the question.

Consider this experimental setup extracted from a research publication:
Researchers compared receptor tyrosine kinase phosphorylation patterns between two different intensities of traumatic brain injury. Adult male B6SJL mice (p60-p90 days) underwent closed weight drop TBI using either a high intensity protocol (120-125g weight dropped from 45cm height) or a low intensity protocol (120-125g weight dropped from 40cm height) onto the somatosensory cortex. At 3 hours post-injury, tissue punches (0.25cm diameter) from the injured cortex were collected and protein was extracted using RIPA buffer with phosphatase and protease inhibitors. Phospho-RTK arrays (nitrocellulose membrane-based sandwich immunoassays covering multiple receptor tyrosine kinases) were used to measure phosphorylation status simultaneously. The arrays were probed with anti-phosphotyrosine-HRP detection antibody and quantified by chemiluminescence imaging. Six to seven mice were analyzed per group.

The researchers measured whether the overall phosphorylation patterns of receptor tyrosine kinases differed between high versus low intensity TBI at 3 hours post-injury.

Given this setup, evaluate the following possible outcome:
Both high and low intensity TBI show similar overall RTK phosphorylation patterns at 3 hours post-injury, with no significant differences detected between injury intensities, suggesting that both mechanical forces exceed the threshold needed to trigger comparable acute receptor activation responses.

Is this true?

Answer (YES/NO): NO